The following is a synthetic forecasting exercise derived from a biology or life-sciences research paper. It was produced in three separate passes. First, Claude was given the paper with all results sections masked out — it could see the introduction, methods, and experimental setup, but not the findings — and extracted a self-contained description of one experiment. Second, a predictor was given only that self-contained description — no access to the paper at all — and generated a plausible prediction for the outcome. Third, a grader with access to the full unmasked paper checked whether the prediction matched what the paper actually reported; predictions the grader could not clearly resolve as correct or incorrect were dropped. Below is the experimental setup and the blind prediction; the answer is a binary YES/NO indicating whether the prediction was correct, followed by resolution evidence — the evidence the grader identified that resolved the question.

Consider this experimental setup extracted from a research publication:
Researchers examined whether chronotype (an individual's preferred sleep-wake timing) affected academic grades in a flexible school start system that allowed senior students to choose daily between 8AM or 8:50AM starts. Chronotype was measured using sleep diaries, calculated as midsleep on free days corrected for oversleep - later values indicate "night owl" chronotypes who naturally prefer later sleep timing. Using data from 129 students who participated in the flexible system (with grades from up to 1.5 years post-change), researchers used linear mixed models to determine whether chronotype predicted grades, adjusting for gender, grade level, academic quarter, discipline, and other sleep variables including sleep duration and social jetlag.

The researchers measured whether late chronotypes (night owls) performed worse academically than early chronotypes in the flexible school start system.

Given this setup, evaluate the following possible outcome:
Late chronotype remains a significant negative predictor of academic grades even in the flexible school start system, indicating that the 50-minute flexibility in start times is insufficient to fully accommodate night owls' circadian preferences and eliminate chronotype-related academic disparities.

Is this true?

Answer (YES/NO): NO